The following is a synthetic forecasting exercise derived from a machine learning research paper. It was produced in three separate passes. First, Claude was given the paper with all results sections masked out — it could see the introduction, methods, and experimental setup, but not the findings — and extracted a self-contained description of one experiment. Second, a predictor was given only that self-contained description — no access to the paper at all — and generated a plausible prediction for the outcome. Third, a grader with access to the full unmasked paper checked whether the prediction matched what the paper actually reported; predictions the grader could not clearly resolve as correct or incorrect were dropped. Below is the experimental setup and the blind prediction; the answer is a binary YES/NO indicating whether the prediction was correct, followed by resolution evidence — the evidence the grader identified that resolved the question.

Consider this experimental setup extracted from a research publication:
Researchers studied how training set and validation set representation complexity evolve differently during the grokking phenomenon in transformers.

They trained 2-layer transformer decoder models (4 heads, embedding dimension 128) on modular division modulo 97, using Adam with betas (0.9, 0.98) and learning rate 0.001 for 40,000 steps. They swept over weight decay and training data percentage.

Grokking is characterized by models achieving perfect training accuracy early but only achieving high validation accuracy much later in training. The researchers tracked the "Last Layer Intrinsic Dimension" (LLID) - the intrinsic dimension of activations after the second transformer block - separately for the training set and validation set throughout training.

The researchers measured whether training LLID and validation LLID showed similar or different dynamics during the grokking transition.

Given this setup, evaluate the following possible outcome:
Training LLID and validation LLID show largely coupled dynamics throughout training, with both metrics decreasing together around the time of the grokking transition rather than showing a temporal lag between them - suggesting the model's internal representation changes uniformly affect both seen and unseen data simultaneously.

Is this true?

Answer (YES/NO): YES